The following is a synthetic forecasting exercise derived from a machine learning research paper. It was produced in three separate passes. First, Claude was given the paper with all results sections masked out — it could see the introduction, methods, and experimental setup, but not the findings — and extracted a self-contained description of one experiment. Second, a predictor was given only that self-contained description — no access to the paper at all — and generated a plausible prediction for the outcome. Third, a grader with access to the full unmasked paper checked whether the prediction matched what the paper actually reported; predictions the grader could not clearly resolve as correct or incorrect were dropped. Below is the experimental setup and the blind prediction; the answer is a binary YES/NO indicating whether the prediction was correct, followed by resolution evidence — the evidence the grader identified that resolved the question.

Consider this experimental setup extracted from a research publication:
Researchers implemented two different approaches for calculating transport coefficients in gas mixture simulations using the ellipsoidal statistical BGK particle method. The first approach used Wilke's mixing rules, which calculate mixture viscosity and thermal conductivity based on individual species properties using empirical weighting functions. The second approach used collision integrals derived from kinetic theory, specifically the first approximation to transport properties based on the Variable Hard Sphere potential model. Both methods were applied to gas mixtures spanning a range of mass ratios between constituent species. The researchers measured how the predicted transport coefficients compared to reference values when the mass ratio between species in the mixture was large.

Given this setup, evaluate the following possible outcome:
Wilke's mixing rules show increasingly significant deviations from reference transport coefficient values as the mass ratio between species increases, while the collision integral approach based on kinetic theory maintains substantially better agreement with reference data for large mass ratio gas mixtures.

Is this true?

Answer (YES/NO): YES